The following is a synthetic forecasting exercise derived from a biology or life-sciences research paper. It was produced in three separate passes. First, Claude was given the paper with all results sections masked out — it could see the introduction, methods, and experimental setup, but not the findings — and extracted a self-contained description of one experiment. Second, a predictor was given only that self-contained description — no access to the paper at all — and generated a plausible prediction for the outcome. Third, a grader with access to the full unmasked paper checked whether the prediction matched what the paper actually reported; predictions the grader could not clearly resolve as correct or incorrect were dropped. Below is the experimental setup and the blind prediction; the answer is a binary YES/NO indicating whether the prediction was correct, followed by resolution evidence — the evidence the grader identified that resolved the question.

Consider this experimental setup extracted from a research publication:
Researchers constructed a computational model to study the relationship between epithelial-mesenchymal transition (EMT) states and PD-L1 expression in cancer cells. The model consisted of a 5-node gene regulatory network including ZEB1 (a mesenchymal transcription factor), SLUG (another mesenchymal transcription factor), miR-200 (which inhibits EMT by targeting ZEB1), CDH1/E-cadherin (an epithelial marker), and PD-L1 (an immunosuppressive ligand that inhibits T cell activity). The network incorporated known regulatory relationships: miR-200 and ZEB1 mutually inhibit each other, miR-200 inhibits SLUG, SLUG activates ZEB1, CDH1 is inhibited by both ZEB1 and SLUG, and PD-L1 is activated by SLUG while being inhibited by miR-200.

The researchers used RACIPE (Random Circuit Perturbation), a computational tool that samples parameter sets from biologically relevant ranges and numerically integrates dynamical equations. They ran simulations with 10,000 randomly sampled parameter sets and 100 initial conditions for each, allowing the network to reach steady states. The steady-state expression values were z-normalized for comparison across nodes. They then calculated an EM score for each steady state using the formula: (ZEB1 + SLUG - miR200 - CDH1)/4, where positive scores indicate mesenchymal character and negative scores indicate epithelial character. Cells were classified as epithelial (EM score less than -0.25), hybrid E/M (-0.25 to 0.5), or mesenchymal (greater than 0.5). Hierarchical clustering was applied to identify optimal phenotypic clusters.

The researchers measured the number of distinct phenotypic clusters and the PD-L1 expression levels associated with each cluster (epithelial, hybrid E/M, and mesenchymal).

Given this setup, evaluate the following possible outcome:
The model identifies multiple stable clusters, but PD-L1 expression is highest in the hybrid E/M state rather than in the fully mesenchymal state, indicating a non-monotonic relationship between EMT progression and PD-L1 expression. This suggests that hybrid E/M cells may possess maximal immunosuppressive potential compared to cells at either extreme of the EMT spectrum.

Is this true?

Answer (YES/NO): NO